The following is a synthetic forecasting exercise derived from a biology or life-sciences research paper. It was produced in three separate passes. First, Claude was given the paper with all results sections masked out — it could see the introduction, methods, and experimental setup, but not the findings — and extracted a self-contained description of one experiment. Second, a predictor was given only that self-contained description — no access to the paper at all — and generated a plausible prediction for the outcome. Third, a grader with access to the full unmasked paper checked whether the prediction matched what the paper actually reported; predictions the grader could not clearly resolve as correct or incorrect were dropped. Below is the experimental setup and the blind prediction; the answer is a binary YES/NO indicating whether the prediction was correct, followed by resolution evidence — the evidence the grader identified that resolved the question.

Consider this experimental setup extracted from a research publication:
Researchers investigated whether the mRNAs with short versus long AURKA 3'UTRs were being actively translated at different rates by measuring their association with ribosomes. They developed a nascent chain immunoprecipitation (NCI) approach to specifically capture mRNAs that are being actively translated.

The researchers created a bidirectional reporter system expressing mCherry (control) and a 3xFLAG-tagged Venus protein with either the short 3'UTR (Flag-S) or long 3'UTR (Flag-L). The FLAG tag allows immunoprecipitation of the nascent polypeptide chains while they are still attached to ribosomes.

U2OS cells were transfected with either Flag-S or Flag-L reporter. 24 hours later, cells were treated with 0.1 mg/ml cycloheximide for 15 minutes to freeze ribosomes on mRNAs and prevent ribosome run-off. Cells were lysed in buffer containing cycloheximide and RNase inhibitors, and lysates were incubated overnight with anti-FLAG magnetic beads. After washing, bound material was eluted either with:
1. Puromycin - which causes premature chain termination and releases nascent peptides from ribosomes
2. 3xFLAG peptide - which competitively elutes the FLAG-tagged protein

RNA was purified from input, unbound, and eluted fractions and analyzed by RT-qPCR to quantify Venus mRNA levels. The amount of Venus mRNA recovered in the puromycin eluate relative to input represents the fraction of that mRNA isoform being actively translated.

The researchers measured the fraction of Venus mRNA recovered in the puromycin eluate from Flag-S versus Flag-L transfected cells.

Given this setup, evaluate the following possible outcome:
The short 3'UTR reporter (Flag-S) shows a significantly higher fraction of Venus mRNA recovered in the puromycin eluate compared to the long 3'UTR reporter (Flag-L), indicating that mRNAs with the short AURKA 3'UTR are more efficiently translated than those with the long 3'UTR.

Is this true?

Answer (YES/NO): YES